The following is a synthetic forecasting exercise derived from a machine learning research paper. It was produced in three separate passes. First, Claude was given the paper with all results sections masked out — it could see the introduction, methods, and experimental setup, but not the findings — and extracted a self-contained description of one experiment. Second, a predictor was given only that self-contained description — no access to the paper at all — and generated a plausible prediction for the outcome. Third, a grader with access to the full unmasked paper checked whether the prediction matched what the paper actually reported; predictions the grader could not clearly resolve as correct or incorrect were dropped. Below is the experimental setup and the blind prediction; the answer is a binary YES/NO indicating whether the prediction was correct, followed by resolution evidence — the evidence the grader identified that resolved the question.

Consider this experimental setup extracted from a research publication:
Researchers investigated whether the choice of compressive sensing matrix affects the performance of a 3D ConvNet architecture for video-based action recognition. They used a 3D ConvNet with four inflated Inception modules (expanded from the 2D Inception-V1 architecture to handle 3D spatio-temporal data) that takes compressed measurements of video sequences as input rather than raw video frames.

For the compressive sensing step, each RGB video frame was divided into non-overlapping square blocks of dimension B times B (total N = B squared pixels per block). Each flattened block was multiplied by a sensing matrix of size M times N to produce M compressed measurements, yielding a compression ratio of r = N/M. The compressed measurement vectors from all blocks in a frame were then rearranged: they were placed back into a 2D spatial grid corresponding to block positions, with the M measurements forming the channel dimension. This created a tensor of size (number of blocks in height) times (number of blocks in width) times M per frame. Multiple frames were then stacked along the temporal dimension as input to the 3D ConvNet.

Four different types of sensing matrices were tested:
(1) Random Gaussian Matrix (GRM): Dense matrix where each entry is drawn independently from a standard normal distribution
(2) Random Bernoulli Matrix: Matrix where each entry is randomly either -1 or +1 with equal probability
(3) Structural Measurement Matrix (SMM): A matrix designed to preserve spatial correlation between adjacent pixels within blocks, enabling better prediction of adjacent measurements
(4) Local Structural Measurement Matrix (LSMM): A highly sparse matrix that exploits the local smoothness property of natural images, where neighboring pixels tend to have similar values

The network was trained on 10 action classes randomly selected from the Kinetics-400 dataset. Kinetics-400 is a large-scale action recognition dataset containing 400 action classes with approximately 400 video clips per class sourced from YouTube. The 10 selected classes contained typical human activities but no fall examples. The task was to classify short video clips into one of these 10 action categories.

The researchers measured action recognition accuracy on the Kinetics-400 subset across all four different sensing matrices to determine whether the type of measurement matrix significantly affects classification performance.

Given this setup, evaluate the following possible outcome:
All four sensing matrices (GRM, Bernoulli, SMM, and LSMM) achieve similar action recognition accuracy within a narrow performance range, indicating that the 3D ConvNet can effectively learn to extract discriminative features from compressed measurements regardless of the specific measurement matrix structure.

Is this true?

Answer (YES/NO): YES